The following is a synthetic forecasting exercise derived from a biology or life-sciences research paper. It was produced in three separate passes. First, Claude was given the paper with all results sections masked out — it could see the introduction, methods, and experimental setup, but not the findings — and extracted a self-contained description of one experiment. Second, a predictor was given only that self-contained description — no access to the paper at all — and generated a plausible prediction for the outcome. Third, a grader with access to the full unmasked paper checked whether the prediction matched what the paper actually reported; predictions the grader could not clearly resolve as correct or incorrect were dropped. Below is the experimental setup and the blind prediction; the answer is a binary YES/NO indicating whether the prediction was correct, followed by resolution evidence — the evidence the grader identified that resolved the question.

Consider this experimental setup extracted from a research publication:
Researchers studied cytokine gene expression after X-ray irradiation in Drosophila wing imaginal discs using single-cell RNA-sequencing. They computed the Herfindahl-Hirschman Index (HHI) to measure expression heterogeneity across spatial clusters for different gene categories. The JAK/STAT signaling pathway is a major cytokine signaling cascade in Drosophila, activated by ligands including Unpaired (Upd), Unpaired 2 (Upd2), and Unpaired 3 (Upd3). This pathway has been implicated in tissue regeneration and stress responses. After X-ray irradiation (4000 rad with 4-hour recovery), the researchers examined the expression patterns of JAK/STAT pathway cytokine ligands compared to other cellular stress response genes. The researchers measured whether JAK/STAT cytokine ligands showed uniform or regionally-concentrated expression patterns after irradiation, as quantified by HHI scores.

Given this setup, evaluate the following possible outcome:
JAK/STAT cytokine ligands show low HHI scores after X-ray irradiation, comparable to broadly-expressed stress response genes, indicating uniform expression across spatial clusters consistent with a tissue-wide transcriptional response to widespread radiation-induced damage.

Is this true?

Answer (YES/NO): NO